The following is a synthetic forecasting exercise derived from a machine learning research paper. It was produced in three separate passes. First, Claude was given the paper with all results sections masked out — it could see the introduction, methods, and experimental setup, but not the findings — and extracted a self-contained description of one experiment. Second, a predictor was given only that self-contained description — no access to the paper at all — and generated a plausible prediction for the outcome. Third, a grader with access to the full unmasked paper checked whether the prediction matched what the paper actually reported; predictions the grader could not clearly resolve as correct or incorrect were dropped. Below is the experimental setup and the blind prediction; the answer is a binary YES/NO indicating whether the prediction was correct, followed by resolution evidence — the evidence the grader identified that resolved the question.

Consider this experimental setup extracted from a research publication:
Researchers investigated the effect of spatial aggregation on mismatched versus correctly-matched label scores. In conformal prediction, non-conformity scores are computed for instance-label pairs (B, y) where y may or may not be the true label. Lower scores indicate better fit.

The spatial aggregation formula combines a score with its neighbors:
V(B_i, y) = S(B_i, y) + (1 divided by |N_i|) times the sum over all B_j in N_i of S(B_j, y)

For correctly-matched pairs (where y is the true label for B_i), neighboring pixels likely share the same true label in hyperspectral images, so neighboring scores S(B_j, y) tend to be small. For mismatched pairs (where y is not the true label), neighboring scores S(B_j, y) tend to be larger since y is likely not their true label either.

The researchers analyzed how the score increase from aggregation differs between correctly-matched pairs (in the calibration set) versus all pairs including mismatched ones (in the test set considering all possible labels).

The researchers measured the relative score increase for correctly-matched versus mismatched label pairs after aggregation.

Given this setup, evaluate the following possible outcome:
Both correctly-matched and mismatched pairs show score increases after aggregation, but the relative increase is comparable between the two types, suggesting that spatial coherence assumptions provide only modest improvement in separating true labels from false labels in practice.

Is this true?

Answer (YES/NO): NO